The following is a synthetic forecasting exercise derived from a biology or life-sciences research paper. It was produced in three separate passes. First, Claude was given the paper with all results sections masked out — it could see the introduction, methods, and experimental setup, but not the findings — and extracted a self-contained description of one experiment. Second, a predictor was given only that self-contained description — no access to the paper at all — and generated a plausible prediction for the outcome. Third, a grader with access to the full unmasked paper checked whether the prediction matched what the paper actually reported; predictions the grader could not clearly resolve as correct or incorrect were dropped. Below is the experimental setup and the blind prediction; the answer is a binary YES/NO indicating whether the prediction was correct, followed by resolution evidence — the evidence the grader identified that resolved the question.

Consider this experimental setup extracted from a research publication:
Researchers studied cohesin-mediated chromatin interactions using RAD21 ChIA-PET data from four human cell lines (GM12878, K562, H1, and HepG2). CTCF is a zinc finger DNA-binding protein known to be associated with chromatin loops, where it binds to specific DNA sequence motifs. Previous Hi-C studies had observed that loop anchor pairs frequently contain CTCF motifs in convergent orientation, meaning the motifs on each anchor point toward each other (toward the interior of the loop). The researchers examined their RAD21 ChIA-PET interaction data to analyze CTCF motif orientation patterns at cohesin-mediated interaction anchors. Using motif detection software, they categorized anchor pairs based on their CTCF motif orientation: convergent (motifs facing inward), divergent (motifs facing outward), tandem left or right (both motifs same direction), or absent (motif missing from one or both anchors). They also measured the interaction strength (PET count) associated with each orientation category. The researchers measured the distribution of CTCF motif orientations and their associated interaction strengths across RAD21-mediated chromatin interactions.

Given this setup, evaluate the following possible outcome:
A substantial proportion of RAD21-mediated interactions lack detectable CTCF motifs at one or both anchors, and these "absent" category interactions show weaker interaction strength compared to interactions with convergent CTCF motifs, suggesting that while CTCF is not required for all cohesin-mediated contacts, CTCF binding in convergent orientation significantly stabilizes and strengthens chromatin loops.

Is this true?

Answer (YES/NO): NO